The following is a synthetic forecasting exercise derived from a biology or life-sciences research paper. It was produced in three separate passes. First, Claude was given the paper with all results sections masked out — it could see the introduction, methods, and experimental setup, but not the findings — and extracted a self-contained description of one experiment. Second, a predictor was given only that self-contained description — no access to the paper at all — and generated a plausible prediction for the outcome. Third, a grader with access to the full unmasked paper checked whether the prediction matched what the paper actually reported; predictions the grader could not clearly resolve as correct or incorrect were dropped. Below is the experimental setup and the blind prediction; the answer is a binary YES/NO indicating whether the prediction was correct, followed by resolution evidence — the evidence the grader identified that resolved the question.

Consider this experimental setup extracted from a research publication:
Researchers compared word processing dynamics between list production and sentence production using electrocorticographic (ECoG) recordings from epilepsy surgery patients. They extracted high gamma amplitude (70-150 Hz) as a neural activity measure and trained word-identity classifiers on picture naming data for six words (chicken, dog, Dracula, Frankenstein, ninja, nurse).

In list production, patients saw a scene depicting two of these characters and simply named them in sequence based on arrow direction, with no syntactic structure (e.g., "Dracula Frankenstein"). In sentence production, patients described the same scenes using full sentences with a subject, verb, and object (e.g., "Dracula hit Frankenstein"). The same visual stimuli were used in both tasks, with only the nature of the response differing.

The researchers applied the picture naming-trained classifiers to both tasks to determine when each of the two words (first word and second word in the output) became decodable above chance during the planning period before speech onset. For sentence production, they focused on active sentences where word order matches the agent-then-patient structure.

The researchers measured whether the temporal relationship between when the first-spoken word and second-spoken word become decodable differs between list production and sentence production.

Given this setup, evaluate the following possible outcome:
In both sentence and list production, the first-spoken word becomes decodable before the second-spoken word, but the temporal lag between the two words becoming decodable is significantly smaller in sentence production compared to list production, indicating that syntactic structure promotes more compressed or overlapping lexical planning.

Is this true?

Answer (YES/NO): NO